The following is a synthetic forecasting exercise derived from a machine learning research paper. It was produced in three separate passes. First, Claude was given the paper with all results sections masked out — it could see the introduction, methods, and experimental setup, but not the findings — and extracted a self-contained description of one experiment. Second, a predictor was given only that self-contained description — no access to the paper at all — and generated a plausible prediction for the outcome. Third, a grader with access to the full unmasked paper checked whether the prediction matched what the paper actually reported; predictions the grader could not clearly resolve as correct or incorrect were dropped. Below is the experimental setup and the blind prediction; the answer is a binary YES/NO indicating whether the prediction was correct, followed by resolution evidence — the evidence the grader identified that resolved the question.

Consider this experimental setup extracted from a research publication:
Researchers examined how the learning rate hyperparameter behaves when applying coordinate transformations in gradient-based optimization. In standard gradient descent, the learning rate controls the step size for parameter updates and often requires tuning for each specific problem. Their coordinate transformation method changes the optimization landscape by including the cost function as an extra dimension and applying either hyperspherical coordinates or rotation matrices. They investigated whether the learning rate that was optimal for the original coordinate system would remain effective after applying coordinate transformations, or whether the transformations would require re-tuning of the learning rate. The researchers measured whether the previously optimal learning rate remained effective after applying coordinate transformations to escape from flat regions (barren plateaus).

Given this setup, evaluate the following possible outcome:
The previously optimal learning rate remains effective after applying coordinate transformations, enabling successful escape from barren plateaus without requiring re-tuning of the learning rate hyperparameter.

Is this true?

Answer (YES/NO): NO